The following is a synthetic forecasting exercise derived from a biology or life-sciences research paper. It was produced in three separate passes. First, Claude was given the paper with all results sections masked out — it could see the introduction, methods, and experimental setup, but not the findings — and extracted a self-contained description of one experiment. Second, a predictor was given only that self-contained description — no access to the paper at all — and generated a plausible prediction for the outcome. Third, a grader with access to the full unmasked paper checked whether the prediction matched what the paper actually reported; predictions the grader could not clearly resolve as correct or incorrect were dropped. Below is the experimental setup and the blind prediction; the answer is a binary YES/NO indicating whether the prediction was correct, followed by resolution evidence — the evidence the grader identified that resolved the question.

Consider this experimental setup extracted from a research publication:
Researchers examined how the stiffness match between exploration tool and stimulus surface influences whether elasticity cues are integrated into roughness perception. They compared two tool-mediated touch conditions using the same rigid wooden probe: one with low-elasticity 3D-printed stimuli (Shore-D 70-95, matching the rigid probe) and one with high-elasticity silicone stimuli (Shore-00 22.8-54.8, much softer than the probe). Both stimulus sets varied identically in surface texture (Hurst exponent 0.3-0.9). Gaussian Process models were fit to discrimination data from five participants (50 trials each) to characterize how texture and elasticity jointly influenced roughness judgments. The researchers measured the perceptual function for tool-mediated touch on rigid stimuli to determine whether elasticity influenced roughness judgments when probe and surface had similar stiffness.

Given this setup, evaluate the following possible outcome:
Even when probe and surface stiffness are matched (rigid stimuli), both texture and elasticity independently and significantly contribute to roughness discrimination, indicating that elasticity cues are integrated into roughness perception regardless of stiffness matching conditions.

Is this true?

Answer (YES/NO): YES